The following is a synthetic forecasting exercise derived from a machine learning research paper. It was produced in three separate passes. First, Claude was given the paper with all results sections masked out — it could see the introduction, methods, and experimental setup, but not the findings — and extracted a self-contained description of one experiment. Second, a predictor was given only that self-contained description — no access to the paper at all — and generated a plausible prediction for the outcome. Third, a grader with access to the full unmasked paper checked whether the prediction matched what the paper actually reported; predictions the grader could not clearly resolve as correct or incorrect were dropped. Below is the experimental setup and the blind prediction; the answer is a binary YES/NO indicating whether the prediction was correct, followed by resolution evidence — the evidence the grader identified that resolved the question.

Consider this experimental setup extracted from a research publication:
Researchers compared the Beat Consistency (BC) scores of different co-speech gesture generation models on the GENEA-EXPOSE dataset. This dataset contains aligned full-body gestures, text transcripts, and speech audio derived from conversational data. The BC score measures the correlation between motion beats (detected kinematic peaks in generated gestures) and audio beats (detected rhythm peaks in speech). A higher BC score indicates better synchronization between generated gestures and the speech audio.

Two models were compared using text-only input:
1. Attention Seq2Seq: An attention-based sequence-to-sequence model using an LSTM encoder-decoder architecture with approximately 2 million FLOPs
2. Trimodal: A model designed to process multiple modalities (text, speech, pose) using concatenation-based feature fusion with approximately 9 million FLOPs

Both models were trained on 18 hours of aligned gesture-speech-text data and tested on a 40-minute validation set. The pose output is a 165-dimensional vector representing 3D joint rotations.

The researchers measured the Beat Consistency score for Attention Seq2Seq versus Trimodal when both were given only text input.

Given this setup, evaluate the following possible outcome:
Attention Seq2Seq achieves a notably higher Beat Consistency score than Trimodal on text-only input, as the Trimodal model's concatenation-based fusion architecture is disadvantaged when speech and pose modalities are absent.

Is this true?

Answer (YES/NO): NO